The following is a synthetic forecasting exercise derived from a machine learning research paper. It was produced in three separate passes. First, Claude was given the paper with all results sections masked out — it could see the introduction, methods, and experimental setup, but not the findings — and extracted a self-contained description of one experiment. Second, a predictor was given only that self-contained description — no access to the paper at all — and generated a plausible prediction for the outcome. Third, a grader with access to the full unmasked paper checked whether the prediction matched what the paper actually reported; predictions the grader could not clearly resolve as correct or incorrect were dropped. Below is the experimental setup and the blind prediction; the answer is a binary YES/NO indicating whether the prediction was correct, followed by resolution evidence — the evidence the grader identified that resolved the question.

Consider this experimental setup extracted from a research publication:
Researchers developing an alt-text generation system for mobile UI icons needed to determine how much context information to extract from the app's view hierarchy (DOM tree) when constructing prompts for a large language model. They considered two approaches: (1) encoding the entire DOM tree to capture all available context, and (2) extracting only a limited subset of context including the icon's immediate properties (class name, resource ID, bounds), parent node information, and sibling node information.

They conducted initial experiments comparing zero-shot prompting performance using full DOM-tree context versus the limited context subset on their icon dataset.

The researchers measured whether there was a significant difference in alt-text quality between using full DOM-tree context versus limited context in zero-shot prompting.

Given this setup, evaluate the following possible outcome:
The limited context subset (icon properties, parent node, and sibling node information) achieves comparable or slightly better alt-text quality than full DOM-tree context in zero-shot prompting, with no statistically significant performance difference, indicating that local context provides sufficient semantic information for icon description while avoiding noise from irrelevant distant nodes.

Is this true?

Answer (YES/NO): NO